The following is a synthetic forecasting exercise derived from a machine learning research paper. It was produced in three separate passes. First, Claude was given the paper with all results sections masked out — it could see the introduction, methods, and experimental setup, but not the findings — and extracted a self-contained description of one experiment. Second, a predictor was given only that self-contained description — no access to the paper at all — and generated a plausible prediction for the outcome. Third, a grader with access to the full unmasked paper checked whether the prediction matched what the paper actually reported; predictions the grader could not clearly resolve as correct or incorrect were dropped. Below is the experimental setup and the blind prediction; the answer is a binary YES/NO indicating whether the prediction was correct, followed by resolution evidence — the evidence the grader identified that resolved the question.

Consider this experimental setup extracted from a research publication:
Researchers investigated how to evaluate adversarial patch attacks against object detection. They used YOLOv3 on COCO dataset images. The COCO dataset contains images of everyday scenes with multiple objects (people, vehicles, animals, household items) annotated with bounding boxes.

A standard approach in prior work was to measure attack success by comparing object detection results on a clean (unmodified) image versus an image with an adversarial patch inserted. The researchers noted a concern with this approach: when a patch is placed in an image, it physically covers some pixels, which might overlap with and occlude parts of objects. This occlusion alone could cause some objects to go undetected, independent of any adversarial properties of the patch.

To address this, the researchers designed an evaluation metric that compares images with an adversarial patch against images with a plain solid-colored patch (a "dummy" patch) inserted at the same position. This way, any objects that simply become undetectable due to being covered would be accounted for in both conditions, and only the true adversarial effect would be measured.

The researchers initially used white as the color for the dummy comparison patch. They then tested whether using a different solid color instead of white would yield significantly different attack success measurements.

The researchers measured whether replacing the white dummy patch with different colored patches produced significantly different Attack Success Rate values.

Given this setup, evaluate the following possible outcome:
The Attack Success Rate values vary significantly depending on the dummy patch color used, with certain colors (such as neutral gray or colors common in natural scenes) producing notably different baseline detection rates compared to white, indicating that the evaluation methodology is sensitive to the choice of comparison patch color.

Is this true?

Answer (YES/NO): NO